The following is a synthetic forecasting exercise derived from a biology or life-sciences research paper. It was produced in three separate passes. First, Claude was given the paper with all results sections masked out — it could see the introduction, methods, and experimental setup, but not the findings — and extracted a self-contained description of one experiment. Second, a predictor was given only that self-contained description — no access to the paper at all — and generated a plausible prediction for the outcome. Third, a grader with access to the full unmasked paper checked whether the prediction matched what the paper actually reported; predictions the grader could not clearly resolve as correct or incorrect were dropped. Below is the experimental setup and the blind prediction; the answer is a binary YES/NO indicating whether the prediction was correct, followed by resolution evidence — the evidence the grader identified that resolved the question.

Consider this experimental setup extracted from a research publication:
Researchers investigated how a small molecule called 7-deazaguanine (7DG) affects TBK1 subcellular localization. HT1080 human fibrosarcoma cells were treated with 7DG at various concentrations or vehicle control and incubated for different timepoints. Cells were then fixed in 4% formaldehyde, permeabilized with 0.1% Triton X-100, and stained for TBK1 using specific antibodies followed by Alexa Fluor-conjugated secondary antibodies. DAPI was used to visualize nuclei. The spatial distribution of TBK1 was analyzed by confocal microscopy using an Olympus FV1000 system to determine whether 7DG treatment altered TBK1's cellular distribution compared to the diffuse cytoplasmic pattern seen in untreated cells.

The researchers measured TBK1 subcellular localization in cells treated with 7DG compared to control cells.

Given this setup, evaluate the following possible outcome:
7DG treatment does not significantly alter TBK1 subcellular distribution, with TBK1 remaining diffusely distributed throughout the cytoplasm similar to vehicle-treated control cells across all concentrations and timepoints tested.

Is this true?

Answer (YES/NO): NO